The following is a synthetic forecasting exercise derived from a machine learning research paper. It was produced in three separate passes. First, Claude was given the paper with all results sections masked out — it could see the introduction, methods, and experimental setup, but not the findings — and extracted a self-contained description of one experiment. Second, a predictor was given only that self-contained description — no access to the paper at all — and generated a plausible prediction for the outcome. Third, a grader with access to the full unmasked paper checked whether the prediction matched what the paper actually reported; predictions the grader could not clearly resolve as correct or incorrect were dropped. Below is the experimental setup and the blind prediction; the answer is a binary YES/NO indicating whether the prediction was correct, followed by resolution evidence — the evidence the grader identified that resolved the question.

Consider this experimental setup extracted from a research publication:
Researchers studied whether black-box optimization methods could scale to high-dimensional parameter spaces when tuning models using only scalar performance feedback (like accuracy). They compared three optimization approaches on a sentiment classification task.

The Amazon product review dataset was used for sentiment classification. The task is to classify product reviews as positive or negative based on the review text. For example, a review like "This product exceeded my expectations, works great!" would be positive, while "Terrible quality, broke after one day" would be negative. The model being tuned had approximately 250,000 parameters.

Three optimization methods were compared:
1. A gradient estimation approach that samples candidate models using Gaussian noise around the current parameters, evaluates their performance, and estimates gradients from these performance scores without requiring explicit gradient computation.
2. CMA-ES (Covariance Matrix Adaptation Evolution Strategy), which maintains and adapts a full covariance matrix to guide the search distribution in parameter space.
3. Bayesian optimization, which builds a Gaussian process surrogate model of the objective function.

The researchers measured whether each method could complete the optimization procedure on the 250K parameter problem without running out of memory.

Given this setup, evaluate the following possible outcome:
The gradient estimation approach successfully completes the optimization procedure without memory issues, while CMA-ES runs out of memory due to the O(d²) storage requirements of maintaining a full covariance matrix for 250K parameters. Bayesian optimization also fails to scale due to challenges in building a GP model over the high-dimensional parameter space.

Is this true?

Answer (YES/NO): YES